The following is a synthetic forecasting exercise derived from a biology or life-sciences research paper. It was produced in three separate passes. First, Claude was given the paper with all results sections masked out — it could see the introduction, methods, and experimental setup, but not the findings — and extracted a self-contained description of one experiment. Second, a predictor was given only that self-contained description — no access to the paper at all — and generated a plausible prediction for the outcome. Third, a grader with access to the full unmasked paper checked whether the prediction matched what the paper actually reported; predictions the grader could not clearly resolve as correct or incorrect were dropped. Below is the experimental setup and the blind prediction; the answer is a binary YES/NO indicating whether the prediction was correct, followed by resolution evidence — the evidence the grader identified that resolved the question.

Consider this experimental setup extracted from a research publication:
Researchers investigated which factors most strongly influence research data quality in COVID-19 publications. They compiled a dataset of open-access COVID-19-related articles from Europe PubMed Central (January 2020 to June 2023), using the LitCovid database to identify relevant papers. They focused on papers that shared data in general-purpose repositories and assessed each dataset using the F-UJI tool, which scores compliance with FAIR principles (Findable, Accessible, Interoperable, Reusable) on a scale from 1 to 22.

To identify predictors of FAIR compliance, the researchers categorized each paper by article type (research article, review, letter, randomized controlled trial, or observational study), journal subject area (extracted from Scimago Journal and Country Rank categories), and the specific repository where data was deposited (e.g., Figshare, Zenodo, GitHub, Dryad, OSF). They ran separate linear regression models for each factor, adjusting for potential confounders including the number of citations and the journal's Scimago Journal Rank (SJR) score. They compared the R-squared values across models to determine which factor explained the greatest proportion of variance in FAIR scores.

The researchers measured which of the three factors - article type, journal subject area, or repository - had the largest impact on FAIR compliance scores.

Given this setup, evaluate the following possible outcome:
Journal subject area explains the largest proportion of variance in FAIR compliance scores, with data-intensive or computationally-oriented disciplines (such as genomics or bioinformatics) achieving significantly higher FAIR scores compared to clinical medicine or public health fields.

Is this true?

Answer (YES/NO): NO